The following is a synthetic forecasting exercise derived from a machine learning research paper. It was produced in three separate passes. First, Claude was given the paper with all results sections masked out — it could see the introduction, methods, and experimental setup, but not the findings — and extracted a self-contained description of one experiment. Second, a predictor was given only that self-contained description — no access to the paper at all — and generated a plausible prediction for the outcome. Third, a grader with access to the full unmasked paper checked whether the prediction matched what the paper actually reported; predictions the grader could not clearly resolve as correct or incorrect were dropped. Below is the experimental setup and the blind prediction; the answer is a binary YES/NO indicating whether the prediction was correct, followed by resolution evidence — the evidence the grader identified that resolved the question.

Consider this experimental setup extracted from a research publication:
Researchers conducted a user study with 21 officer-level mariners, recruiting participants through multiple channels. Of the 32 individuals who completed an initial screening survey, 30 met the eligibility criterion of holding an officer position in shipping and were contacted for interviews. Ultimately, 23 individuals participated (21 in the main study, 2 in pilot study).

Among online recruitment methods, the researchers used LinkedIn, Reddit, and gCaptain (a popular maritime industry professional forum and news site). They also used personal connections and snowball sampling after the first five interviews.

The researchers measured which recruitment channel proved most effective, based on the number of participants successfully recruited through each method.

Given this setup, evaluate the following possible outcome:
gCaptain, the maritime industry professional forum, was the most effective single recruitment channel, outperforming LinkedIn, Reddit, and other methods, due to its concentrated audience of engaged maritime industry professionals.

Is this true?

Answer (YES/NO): NO